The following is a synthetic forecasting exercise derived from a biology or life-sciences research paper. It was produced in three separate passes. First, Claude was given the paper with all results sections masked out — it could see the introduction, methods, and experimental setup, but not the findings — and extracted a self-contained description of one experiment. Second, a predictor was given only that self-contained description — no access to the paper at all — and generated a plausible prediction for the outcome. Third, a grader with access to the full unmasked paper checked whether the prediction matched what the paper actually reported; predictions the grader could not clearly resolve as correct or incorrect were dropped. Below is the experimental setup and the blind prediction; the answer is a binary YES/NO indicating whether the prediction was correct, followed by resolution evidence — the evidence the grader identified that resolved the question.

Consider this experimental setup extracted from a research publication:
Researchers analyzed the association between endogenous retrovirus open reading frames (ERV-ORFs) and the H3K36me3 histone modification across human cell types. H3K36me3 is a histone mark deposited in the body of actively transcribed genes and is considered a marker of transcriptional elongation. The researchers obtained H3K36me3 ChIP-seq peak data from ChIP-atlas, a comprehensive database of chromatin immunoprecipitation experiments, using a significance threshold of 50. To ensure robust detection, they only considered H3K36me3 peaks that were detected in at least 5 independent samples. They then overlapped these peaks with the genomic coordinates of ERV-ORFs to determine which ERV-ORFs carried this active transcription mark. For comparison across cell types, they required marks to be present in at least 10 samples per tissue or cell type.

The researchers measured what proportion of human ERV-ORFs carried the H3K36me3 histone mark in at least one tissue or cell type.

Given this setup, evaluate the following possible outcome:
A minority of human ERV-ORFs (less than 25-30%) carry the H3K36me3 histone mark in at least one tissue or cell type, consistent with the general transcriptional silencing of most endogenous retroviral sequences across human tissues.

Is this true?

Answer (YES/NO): YES